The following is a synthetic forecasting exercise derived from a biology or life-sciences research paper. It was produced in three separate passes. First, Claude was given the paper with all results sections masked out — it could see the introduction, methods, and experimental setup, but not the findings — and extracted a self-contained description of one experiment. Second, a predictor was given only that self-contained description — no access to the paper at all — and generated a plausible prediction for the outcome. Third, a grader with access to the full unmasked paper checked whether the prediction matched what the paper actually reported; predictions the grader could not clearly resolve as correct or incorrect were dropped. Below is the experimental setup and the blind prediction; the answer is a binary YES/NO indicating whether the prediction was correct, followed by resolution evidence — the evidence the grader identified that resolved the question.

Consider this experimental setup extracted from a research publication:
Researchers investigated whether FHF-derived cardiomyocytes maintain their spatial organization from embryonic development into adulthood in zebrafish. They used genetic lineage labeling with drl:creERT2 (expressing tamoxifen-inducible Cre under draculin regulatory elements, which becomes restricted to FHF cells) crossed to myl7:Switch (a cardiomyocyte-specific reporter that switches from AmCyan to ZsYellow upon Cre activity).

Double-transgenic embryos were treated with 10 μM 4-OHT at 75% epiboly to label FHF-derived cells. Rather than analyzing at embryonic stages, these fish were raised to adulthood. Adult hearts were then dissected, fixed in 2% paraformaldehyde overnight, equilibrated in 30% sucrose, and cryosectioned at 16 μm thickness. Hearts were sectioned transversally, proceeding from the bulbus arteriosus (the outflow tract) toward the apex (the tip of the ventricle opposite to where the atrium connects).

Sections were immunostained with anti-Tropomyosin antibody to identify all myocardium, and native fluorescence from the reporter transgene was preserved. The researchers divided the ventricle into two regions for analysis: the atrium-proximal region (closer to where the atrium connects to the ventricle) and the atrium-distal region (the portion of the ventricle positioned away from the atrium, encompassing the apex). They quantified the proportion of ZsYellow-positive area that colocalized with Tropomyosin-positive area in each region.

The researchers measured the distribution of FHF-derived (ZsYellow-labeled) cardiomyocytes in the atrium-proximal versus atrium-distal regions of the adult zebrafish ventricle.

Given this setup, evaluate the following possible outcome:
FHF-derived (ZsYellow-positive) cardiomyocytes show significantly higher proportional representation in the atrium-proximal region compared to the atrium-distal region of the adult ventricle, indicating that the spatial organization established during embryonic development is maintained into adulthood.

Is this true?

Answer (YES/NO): NO